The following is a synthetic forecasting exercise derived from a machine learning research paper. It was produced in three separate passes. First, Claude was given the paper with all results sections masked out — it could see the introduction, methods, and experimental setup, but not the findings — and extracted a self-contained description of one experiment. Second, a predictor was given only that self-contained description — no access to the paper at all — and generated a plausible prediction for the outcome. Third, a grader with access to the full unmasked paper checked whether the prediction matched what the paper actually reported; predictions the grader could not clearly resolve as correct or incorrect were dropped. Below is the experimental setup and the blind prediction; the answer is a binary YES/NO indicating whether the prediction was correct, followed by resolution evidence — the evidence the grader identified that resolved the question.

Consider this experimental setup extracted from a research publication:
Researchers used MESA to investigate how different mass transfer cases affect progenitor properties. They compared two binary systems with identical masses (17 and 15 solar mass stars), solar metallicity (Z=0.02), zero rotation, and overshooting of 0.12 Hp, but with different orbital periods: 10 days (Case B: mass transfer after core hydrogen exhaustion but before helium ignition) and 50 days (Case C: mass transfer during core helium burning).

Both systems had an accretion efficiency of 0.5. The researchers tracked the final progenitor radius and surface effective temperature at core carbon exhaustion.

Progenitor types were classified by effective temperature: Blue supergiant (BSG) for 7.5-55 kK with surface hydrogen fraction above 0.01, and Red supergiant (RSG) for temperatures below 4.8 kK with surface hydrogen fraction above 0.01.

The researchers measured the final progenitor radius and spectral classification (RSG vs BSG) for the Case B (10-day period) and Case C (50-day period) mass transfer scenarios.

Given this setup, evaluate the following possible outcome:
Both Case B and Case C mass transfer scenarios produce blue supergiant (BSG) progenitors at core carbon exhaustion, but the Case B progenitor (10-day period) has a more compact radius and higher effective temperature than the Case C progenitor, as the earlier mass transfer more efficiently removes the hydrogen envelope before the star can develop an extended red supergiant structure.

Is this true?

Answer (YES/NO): YES